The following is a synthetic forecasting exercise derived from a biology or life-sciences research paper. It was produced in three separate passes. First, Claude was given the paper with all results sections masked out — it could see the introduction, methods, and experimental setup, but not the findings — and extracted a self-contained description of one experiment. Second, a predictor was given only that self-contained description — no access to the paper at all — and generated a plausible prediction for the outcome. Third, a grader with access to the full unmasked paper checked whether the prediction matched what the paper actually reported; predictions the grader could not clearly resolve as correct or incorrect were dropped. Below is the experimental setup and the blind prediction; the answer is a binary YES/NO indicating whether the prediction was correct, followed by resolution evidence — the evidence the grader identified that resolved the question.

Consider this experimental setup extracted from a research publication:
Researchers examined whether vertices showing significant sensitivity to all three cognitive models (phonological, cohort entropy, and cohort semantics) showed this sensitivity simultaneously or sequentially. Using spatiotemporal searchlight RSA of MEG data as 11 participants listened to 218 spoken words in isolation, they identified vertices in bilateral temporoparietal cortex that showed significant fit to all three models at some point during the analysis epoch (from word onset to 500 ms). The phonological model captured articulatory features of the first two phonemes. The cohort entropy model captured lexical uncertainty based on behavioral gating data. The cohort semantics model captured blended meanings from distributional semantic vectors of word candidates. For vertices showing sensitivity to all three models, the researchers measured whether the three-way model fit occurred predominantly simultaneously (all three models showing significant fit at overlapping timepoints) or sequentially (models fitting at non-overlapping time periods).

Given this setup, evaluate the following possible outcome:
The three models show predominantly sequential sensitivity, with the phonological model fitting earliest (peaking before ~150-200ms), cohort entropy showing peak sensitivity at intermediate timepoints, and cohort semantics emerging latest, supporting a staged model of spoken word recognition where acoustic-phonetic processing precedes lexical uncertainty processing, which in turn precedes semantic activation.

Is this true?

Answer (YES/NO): NO